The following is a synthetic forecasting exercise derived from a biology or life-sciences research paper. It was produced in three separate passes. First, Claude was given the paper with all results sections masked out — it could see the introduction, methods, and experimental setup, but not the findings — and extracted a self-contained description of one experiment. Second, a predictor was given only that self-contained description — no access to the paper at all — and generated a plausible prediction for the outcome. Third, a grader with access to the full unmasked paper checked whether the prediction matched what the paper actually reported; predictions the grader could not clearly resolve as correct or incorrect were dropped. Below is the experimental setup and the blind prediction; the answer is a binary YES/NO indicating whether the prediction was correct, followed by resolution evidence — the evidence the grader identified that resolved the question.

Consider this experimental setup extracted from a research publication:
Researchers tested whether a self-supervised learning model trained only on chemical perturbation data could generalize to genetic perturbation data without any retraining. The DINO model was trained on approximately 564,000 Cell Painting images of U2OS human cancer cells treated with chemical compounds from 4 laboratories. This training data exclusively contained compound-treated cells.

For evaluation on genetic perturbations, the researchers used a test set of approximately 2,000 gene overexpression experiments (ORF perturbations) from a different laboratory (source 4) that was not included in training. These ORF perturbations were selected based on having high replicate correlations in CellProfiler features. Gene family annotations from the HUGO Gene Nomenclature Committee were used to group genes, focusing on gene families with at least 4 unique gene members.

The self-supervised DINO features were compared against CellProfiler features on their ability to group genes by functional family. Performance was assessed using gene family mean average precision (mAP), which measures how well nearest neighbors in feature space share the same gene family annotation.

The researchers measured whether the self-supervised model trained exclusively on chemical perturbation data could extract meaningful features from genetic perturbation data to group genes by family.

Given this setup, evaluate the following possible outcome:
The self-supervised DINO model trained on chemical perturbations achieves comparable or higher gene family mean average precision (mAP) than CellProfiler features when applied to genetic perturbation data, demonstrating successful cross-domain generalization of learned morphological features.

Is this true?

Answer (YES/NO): YES